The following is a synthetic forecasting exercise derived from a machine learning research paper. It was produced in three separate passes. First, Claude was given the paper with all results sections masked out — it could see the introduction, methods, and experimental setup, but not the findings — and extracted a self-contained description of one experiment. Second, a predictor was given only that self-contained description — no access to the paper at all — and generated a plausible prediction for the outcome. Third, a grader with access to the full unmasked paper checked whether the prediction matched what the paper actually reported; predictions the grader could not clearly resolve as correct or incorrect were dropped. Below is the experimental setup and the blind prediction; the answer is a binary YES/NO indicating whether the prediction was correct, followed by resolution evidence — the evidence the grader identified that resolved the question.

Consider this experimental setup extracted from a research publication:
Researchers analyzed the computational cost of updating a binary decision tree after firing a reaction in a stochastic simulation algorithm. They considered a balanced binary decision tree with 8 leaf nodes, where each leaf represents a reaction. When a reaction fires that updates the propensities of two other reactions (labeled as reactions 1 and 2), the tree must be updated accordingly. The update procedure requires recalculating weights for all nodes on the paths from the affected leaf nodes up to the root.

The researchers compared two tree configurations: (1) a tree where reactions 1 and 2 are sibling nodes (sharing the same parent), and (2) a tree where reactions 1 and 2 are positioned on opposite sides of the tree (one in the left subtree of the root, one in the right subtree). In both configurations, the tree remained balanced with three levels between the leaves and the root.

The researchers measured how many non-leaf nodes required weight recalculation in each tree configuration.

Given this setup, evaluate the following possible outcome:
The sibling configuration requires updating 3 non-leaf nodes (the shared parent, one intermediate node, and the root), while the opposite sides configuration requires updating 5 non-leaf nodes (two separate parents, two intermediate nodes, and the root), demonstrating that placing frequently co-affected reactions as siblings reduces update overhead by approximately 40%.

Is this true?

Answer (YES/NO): YES